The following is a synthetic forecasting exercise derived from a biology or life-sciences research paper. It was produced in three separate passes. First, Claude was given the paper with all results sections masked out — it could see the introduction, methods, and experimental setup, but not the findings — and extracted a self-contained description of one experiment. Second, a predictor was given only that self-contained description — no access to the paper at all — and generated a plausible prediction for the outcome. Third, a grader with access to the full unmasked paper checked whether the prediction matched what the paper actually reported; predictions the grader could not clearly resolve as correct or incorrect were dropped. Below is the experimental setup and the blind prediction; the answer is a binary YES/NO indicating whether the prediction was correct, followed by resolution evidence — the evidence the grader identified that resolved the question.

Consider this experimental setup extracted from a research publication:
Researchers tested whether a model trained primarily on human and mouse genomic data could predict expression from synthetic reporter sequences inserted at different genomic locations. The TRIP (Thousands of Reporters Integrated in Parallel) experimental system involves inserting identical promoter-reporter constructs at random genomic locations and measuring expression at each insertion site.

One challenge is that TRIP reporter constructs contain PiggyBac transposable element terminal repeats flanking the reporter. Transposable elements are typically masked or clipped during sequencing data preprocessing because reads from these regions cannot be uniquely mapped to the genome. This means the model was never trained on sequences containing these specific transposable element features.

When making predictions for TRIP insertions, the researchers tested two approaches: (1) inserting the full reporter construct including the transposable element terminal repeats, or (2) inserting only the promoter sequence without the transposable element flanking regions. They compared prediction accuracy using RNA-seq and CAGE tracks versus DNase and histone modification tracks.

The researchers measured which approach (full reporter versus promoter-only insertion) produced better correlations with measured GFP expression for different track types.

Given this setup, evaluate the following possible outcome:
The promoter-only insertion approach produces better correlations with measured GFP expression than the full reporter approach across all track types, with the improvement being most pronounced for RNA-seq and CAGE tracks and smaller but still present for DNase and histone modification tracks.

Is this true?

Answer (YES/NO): NO